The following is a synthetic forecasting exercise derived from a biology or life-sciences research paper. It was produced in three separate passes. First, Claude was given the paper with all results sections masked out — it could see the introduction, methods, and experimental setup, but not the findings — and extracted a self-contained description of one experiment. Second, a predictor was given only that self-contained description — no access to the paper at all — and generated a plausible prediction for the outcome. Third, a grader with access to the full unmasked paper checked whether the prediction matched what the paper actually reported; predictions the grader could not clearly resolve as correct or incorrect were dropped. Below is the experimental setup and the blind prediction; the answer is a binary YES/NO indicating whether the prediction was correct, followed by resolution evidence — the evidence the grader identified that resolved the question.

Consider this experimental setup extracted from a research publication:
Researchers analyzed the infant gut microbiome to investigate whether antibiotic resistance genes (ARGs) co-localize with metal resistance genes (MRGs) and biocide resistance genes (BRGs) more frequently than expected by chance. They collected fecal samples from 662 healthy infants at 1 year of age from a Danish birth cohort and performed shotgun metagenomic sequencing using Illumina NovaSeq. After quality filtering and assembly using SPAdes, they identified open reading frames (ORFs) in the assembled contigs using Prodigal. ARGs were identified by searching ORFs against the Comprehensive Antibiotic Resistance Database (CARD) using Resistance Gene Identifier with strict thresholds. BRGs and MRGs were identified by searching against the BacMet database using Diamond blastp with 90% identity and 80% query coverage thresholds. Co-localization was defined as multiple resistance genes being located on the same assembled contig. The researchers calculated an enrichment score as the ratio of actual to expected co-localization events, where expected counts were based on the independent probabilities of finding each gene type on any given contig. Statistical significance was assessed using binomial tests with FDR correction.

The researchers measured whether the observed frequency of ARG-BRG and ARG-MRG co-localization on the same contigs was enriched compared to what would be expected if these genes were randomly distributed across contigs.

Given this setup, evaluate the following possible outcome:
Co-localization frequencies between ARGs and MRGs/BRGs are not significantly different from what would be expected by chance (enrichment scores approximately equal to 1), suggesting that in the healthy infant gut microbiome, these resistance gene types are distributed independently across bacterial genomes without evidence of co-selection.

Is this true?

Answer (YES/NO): NO